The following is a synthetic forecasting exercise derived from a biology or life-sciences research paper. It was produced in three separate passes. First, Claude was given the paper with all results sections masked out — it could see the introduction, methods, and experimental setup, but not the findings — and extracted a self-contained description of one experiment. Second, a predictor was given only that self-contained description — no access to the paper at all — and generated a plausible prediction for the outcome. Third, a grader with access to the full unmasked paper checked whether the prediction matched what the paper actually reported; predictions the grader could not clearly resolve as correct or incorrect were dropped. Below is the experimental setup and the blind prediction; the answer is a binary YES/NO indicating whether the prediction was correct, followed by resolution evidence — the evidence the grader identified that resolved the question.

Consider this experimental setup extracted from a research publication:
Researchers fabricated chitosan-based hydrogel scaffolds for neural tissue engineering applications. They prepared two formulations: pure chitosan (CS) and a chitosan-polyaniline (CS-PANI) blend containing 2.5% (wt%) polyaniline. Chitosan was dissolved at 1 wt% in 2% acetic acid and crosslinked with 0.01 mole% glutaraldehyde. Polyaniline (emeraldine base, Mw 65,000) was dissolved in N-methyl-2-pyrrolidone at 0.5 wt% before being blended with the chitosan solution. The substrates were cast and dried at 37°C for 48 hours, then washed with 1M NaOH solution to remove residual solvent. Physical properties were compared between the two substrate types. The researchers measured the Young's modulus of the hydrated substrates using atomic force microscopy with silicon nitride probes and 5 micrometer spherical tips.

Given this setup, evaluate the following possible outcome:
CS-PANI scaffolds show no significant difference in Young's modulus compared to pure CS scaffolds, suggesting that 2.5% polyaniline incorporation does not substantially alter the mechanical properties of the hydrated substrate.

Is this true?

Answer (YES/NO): NO